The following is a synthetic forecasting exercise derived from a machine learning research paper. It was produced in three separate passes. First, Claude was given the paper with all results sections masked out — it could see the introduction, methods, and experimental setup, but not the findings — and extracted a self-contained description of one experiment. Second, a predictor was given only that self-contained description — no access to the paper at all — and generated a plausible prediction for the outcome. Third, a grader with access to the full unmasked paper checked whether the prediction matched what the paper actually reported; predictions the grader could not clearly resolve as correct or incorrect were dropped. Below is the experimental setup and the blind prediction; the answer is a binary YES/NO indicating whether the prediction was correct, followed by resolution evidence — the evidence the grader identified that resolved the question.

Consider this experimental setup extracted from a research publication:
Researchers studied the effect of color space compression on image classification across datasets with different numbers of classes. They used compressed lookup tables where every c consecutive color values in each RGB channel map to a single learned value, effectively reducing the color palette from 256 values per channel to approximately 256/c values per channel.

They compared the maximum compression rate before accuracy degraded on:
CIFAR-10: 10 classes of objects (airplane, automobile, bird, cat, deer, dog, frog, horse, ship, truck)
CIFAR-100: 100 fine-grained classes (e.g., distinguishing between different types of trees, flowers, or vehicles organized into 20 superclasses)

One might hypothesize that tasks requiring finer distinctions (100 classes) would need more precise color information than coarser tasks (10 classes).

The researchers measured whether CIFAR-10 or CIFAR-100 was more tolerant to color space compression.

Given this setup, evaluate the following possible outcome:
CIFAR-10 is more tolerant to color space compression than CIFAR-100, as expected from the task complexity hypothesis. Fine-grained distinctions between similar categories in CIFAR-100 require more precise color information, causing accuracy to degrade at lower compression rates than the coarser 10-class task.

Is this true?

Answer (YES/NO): YES